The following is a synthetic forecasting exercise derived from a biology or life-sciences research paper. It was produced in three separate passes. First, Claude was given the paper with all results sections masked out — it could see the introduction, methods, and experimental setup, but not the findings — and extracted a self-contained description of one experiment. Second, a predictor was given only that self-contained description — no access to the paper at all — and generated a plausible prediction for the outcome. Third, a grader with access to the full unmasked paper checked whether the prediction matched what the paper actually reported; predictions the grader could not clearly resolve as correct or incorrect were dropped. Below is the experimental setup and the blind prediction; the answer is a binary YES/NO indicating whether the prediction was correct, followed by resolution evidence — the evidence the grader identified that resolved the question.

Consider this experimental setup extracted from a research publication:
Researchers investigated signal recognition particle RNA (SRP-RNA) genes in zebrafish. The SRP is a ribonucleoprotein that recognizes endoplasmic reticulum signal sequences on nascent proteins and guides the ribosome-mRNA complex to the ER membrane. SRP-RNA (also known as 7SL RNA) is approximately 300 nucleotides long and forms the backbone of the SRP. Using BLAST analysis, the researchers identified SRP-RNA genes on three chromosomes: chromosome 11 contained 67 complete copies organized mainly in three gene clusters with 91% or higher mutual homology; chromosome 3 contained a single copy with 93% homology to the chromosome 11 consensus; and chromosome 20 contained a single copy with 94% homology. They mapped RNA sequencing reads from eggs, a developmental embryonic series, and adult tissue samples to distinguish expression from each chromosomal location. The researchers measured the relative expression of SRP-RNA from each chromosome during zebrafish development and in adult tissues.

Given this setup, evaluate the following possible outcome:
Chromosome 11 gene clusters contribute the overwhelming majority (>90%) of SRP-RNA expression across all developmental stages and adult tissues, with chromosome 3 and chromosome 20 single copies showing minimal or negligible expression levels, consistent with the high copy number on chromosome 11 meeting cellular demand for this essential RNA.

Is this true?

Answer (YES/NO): NO